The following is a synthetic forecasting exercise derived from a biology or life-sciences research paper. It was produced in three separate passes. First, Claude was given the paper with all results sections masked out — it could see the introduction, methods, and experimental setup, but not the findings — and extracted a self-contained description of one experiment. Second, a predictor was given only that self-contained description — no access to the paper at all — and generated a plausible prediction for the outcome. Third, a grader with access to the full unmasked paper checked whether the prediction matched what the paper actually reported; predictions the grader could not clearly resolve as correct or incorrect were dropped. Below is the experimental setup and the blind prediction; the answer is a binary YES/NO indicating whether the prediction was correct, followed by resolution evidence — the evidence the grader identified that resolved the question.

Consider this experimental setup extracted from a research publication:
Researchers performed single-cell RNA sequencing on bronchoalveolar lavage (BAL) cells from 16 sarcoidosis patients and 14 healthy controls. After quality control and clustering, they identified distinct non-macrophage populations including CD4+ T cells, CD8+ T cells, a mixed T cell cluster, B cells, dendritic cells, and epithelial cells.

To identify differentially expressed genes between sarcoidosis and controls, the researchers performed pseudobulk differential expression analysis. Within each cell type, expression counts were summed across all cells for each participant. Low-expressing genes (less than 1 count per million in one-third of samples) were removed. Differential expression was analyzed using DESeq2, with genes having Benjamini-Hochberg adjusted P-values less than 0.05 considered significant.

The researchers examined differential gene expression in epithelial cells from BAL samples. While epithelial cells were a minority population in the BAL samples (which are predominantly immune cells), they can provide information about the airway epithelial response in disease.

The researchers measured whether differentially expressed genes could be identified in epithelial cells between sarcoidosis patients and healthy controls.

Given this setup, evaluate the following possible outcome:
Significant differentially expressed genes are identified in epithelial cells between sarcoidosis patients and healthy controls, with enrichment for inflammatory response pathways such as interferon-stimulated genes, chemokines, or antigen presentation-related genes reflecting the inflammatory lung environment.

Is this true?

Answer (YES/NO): NO